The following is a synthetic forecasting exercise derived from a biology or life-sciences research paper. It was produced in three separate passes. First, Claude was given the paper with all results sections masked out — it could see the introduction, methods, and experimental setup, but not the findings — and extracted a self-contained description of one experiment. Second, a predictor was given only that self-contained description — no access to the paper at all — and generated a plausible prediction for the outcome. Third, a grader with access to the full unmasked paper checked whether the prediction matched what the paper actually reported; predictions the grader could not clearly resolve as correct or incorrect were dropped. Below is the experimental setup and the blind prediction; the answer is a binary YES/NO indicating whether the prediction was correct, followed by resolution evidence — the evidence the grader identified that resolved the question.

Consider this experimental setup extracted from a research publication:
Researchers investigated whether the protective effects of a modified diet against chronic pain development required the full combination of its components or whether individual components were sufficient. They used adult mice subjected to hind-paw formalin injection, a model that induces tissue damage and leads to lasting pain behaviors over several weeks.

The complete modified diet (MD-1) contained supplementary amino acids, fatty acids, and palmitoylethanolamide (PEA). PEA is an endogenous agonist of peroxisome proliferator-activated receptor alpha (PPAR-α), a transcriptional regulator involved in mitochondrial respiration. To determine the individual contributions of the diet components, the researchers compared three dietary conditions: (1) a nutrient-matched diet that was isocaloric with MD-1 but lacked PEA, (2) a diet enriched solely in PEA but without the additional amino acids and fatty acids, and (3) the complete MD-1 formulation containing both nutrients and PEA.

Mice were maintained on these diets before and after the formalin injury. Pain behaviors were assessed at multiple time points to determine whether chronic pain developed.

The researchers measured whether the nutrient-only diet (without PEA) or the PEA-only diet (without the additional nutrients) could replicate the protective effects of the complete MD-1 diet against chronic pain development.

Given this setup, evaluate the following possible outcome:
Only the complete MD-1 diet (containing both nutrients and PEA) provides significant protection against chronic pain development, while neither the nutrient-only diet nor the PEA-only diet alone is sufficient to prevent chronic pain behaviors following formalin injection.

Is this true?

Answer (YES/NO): YES